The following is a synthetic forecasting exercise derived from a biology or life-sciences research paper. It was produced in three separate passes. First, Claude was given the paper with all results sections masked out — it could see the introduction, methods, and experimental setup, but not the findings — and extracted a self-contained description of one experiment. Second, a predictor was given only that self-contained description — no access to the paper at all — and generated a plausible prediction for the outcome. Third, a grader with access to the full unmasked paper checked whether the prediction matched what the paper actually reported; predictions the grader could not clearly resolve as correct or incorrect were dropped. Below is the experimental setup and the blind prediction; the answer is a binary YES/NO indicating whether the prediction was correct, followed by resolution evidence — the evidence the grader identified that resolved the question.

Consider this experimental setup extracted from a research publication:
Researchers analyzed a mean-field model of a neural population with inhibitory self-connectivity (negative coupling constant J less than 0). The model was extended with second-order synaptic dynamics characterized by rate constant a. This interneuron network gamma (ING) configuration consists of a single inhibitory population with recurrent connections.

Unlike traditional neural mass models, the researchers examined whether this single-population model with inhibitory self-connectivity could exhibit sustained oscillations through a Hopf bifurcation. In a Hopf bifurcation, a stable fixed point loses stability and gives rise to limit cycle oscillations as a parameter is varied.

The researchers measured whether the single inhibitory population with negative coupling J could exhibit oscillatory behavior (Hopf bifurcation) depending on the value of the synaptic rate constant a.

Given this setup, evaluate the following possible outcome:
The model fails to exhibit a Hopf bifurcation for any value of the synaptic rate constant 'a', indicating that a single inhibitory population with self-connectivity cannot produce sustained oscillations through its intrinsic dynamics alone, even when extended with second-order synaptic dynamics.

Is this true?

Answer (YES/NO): NO